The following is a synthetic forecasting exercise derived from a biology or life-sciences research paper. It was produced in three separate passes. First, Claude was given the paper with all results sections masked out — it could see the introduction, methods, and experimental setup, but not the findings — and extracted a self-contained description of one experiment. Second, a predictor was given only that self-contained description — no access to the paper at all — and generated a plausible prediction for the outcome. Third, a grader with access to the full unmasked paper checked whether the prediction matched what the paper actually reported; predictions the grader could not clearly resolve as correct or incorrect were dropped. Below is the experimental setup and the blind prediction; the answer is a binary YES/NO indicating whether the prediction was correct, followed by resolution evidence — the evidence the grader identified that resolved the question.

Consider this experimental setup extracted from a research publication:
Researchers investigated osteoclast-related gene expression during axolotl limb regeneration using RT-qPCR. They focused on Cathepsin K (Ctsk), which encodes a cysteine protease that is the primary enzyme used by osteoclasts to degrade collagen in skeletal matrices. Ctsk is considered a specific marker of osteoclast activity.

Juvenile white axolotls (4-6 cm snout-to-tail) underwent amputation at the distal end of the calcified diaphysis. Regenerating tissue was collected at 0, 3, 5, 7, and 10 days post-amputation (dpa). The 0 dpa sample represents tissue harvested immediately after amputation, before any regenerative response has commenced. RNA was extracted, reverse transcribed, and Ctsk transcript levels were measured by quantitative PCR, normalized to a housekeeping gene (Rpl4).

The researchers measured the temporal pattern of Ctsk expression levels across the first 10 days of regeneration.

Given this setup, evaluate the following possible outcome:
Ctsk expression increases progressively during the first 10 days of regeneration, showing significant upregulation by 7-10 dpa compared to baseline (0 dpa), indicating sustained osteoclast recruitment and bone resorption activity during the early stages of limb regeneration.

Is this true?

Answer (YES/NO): NO